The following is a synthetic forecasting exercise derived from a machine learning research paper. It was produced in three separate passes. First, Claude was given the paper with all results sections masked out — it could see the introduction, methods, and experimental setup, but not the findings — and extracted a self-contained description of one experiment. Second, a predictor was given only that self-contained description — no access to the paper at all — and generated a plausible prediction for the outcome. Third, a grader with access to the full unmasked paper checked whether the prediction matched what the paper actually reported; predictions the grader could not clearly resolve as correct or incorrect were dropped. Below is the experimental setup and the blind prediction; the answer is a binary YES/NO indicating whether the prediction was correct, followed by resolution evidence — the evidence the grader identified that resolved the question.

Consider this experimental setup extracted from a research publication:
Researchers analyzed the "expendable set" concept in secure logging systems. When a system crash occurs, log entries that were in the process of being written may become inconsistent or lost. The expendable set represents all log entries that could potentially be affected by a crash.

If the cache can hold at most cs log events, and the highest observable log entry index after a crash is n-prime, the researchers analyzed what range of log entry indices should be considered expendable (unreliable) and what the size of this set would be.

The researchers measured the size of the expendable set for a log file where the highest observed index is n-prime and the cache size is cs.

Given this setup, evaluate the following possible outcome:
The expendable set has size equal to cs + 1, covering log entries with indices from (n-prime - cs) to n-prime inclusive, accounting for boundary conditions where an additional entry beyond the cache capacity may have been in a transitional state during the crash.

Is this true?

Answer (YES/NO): NO